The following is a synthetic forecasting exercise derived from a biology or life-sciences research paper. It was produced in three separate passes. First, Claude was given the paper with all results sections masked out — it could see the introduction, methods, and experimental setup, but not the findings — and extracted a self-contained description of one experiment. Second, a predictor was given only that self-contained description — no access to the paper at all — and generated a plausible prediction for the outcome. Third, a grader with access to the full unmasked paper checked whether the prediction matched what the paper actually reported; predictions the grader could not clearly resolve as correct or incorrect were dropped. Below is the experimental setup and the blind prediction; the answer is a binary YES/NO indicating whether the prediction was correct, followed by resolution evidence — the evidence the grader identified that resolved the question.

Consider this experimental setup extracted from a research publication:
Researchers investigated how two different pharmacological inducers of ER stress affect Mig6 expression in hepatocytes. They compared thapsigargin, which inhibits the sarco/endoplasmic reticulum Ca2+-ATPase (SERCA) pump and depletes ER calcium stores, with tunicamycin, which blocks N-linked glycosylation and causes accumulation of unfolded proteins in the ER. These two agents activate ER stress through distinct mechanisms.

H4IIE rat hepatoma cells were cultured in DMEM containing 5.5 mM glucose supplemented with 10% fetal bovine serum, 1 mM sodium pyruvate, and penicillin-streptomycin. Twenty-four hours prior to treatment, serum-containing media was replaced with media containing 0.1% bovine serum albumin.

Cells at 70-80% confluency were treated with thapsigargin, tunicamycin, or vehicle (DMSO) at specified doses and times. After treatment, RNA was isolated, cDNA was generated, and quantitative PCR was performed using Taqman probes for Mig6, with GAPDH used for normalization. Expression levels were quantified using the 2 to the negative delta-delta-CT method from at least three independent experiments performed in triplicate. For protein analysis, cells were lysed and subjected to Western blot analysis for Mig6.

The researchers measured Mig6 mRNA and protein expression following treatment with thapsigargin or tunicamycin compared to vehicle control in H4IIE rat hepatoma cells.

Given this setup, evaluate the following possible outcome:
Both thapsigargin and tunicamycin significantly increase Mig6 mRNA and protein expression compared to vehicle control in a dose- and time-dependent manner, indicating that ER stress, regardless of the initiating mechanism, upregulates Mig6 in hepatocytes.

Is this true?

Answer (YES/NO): NO